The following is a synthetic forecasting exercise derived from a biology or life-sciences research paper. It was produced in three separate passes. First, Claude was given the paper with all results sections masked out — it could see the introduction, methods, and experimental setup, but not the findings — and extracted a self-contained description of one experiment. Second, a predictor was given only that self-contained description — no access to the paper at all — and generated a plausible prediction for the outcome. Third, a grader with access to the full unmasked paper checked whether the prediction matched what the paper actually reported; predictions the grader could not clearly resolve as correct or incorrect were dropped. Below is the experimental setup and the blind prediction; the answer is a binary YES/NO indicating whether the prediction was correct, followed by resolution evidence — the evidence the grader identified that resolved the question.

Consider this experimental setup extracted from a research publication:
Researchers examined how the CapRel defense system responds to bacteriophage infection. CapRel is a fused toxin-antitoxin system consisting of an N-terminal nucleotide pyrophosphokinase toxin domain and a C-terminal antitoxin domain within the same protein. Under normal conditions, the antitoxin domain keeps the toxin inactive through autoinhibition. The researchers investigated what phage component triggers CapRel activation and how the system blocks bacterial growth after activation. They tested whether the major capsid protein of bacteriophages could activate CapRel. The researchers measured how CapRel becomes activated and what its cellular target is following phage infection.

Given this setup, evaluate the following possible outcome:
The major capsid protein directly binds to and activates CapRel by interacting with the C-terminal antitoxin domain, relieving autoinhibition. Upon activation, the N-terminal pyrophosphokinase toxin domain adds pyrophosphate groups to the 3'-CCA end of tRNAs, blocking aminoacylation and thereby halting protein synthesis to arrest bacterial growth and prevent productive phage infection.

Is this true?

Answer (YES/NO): YES